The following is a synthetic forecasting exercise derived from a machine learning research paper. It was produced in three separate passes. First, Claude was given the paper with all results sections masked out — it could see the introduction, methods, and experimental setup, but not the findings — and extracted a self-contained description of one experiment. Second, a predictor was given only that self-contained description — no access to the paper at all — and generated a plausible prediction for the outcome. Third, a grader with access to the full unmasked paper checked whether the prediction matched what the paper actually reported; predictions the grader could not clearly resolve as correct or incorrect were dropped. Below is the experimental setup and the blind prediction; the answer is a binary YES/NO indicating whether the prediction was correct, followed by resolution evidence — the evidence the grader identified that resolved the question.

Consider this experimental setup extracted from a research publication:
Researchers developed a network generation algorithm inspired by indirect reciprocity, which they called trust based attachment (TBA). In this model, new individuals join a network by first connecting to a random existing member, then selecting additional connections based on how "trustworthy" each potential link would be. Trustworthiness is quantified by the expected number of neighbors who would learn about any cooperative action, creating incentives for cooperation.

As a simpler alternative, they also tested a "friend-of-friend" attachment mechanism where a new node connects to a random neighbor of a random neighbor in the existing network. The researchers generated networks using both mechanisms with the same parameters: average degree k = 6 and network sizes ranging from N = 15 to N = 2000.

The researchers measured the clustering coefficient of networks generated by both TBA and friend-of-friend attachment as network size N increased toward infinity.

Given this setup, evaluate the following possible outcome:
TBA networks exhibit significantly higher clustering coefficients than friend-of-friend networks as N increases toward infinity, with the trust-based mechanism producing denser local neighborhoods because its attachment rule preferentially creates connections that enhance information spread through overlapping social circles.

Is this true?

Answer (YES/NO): NO